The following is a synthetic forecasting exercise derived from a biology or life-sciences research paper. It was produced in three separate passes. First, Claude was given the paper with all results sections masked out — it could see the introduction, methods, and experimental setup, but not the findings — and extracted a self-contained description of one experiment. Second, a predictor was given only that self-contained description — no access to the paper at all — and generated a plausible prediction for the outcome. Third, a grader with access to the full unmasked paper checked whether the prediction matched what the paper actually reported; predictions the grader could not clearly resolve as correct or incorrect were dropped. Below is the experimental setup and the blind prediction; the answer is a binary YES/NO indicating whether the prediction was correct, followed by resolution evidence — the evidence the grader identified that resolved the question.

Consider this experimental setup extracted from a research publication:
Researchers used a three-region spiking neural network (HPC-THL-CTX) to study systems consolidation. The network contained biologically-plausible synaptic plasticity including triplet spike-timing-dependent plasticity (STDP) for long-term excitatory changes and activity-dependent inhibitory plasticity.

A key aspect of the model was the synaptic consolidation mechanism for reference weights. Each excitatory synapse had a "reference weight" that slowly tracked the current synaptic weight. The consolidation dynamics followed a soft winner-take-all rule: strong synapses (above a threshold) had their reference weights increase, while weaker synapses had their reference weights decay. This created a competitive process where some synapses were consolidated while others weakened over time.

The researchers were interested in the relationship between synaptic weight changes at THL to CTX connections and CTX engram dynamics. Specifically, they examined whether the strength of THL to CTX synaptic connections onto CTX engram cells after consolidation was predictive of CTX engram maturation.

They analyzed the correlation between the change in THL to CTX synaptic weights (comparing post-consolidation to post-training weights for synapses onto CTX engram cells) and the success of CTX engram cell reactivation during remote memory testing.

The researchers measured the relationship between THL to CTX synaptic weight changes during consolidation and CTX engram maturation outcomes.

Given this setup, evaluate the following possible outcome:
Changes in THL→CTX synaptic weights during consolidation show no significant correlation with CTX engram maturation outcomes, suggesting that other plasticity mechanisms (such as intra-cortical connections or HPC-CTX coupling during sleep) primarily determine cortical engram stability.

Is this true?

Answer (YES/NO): NO